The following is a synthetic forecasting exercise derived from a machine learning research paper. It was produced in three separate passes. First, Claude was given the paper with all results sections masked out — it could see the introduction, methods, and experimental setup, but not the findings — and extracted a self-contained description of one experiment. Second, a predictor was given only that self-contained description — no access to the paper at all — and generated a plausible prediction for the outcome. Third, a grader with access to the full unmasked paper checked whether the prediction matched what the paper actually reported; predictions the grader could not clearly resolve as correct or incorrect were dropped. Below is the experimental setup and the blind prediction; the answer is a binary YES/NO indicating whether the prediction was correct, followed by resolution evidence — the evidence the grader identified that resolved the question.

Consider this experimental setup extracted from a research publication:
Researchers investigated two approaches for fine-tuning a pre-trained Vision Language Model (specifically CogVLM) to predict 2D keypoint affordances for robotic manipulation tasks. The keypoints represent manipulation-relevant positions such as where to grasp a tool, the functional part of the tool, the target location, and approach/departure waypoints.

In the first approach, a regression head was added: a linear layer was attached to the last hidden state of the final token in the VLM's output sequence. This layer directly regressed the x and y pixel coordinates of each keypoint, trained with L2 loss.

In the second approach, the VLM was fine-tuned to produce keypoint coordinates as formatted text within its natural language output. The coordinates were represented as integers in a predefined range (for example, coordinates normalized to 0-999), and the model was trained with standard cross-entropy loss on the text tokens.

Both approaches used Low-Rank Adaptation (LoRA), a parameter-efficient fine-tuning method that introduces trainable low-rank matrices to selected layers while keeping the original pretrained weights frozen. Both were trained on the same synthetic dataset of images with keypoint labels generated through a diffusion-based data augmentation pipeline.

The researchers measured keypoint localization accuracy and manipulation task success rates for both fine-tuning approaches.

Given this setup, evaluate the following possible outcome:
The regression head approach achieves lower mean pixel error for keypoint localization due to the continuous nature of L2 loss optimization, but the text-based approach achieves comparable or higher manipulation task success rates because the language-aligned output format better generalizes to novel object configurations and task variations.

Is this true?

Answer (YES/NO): NO